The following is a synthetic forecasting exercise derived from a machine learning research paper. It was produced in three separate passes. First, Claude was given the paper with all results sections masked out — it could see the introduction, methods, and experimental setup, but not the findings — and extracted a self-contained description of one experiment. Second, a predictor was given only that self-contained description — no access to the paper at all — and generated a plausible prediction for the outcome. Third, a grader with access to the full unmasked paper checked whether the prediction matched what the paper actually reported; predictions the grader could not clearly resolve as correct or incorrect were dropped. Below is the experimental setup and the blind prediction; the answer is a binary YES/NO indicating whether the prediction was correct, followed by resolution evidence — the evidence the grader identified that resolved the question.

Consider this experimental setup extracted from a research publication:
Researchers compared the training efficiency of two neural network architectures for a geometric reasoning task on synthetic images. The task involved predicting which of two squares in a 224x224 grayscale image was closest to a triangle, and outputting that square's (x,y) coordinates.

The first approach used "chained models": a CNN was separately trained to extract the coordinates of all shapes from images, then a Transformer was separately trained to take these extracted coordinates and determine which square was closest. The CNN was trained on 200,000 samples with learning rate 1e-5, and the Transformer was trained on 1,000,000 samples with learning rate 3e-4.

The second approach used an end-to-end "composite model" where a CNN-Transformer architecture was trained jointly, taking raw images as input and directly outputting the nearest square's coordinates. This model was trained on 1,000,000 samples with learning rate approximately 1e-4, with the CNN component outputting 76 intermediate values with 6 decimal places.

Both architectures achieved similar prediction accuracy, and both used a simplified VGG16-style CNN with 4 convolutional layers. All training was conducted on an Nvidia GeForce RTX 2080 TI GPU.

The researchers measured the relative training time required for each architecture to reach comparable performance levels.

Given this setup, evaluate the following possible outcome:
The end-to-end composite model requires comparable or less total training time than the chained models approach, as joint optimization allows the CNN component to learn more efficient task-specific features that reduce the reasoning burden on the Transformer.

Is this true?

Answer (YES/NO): NO